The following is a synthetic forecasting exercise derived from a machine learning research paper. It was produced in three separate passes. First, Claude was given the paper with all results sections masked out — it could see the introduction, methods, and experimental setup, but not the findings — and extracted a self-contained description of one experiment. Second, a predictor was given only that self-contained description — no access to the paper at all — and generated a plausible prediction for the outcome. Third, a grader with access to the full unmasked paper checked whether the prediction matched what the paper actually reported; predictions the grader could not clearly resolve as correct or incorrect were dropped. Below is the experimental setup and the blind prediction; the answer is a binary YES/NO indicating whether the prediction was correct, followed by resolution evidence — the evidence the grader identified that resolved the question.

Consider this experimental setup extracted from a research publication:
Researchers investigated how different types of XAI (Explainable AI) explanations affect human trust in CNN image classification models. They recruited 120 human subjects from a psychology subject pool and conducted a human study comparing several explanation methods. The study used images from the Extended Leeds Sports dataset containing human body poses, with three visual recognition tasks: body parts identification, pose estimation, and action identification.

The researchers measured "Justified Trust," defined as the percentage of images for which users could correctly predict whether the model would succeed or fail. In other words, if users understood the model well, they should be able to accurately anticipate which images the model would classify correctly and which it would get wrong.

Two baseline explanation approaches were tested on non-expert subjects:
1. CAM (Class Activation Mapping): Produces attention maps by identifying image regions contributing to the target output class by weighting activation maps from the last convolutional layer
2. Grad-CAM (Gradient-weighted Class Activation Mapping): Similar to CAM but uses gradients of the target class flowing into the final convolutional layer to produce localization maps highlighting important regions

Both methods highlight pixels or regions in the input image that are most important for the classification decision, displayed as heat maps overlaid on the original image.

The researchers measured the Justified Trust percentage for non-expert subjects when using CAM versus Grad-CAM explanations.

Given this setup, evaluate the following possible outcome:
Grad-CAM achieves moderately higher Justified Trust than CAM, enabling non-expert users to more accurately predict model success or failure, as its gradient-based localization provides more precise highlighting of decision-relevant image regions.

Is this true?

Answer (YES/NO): YES